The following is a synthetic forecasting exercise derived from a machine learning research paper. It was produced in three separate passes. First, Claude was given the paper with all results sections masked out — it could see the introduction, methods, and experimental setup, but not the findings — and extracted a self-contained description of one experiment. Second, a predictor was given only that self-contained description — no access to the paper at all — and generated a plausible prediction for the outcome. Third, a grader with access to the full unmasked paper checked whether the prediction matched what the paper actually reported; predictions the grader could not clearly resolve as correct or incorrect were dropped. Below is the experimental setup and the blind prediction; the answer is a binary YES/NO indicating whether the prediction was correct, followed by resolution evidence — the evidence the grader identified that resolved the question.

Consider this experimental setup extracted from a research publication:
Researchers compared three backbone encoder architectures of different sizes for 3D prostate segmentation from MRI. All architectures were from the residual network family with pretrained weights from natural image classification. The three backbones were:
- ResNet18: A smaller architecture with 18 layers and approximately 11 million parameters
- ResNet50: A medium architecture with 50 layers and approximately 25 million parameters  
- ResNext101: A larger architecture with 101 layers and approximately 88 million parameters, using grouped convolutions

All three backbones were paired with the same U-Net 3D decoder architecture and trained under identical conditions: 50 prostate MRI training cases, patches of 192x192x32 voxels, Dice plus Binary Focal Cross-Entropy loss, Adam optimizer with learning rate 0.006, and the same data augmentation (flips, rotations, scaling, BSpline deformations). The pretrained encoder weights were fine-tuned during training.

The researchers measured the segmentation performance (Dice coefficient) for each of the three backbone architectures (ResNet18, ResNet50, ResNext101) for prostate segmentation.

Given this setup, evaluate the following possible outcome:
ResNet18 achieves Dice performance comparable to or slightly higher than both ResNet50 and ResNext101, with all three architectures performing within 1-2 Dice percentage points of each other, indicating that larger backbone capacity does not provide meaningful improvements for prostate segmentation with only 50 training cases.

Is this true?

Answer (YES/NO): NO